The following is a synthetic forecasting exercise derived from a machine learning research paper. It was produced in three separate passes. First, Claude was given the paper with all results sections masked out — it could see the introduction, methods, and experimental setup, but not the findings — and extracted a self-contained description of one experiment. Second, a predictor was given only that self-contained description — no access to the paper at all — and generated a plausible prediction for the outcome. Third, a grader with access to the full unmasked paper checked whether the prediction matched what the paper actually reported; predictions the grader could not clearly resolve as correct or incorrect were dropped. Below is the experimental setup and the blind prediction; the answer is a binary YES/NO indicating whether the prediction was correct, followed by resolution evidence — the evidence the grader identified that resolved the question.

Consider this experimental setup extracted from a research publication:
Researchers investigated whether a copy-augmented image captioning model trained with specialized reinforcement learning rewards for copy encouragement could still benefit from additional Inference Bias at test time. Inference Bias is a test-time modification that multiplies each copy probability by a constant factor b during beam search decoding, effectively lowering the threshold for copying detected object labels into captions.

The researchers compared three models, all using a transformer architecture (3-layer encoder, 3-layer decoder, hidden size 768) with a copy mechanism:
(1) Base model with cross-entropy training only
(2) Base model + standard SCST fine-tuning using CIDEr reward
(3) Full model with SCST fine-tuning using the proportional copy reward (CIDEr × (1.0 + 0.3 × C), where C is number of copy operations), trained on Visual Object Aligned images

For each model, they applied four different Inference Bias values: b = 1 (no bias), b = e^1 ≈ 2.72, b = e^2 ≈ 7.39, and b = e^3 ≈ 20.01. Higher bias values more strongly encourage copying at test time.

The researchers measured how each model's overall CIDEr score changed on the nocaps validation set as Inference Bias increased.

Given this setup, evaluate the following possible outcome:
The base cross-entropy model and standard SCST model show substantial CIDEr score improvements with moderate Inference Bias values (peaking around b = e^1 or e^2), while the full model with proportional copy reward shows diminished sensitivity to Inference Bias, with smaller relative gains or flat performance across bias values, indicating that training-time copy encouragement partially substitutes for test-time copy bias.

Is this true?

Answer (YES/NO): NO